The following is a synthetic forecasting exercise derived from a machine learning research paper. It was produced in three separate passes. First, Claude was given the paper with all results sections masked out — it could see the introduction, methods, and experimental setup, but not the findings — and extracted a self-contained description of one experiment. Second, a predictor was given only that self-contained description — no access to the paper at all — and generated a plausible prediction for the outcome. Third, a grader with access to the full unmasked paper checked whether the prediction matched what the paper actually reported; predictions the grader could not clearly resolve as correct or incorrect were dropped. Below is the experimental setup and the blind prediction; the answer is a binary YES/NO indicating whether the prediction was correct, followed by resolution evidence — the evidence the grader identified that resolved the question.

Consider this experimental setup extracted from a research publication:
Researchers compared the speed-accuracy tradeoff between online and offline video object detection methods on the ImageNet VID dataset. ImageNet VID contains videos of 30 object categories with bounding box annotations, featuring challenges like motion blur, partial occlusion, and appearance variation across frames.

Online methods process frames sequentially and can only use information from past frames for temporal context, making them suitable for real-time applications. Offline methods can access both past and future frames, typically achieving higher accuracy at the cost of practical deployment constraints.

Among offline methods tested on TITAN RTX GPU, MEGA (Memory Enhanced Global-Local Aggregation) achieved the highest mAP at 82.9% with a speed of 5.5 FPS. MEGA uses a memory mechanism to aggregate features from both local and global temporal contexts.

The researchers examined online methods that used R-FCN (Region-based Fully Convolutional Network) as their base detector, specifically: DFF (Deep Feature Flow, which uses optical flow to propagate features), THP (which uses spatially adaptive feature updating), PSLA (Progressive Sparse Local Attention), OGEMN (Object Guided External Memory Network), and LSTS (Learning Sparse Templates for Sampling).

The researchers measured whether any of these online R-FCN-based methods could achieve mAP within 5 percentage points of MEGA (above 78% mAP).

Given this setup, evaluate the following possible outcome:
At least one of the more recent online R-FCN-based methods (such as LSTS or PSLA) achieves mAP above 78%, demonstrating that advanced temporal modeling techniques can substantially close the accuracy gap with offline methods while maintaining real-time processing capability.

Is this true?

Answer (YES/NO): NO